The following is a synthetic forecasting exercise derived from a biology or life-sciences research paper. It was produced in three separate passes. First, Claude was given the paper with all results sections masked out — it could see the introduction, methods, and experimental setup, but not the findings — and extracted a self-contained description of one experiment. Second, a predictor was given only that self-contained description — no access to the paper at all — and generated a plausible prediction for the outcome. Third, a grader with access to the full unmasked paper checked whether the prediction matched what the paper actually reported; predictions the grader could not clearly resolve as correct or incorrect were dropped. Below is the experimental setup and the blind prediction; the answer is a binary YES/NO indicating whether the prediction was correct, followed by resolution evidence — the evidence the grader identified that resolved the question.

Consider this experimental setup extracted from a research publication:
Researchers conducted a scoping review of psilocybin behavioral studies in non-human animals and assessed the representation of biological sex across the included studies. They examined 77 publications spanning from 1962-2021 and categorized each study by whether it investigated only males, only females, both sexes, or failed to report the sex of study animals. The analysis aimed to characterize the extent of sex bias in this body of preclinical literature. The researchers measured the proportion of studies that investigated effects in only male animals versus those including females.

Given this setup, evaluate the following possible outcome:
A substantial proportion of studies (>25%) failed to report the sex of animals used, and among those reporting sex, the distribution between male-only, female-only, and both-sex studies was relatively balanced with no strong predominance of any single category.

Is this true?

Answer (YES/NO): NO